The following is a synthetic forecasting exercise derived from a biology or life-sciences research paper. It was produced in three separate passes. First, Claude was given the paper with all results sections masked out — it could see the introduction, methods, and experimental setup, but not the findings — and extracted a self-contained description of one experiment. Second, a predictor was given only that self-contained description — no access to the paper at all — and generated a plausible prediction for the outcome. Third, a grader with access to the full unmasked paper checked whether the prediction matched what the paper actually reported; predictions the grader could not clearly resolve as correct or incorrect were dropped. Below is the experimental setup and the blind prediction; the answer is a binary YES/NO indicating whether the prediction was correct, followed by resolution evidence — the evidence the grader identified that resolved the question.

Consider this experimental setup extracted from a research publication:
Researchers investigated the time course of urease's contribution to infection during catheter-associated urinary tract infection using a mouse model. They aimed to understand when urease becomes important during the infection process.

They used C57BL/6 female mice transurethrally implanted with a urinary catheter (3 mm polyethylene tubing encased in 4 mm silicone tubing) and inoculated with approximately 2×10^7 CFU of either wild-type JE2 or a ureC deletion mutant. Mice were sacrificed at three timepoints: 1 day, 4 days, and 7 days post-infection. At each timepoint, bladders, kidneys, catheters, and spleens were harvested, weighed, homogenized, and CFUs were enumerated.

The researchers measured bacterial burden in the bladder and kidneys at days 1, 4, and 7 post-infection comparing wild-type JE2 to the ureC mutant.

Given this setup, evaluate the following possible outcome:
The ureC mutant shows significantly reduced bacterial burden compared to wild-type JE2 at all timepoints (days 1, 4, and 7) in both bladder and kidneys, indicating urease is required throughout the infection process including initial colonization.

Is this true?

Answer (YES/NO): NO